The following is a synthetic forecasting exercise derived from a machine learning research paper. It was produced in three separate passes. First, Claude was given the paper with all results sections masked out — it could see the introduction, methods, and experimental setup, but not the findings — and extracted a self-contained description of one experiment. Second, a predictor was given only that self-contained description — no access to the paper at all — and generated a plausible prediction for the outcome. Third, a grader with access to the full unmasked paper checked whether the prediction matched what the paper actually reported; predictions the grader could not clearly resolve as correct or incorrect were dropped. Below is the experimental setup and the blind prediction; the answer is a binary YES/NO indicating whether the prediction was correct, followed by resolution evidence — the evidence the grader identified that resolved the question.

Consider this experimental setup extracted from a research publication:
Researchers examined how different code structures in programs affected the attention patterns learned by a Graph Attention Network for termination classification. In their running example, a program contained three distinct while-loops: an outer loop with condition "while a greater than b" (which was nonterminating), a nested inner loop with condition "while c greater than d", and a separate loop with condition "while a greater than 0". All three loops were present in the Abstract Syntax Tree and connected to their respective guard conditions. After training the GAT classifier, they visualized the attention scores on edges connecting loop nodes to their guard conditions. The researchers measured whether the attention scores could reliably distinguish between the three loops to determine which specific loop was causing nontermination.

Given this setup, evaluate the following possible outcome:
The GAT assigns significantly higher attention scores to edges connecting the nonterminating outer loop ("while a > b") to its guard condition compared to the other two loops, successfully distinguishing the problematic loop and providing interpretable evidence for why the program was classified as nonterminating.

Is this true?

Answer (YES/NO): NO